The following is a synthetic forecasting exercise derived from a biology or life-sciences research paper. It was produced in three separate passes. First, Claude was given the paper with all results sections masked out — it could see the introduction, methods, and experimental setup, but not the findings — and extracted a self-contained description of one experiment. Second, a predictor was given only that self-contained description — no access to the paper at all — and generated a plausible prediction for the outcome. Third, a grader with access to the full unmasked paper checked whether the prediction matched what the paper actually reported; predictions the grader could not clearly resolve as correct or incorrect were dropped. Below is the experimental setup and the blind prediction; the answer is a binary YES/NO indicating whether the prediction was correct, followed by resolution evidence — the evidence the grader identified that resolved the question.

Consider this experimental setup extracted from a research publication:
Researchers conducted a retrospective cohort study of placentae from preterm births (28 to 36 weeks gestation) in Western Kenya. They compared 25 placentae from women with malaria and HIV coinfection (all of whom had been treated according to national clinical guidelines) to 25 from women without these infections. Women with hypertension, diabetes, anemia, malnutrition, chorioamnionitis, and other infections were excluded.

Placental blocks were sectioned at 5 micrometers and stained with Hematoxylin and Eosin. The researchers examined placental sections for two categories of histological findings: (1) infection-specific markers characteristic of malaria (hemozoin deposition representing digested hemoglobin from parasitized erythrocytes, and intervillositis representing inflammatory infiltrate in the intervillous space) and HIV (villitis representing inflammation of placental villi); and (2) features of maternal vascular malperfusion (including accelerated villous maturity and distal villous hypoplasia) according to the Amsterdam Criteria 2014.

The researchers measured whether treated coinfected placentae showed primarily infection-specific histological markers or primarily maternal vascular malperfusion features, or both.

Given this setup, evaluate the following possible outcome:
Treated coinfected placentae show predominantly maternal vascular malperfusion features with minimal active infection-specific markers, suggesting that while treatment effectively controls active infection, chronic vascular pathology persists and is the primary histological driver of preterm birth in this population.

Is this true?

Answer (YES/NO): YES